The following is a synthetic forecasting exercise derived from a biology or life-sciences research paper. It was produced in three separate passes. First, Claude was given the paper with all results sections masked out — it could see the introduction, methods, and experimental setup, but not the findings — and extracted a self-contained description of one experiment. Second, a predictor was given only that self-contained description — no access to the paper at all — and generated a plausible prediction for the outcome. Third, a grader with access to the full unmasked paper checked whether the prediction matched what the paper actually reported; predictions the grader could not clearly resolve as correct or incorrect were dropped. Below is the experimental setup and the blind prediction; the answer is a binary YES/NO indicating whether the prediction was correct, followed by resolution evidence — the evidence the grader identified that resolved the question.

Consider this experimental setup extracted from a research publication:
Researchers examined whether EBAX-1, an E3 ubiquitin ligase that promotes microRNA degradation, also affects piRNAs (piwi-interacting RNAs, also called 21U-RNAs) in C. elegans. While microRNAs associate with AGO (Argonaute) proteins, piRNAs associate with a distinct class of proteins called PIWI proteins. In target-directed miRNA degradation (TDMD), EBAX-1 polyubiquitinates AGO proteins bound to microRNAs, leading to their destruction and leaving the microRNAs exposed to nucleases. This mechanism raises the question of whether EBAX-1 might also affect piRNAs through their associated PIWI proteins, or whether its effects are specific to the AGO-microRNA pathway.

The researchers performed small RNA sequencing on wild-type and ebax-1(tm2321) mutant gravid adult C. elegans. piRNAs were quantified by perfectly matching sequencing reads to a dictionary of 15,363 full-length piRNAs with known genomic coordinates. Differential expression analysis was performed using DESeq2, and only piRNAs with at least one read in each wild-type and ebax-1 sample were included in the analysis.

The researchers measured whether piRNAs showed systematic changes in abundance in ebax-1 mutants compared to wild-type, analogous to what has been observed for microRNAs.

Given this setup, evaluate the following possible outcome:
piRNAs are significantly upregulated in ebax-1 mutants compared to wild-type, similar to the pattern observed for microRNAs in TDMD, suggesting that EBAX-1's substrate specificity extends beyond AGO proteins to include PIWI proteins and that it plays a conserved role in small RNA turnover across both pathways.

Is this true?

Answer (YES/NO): NO